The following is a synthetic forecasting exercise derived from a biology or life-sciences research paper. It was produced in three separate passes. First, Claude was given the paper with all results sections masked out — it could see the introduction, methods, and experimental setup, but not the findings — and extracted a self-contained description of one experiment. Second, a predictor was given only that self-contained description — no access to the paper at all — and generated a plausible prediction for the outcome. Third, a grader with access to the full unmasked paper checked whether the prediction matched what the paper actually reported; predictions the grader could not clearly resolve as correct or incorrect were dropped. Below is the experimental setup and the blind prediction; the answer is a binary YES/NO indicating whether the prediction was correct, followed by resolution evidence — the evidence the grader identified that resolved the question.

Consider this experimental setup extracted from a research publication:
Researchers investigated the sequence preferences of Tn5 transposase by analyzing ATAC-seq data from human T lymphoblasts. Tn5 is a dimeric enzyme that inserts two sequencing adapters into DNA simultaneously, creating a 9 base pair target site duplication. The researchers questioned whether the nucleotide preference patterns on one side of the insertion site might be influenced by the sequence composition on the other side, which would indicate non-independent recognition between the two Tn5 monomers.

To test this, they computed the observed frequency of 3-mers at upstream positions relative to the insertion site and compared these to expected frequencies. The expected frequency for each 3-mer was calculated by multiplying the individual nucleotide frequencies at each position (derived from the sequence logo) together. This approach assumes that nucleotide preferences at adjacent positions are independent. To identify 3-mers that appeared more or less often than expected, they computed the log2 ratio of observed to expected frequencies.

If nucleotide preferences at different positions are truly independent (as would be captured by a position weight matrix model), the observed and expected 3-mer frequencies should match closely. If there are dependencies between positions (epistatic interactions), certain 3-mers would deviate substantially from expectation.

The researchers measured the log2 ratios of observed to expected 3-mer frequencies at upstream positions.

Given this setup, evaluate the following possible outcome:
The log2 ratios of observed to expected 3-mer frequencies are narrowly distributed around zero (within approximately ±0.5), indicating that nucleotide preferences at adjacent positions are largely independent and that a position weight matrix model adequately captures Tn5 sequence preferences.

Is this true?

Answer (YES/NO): NO